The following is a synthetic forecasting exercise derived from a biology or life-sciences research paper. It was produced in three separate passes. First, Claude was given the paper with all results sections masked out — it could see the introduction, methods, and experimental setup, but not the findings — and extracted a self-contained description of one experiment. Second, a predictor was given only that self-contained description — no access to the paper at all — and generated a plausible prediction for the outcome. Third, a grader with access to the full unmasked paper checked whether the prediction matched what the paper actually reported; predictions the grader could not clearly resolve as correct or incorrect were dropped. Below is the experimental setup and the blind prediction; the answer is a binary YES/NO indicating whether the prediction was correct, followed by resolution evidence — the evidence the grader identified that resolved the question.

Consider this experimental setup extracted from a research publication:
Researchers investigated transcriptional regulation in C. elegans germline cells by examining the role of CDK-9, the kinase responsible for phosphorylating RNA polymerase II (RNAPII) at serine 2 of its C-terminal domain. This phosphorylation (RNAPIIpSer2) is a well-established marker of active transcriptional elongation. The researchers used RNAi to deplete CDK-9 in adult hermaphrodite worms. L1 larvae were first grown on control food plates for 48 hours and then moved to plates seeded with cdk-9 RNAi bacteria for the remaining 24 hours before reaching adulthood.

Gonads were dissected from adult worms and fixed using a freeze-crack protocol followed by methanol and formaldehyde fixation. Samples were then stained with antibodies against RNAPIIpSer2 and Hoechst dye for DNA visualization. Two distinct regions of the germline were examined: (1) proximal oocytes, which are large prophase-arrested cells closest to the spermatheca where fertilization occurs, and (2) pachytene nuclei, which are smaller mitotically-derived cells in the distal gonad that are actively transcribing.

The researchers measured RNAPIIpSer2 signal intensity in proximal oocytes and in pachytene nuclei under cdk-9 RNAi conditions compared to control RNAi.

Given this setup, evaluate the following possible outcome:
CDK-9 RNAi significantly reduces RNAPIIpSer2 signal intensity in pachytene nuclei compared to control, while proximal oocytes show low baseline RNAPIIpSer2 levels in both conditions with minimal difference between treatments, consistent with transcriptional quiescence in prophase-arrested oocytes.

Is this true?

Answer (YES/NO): NO